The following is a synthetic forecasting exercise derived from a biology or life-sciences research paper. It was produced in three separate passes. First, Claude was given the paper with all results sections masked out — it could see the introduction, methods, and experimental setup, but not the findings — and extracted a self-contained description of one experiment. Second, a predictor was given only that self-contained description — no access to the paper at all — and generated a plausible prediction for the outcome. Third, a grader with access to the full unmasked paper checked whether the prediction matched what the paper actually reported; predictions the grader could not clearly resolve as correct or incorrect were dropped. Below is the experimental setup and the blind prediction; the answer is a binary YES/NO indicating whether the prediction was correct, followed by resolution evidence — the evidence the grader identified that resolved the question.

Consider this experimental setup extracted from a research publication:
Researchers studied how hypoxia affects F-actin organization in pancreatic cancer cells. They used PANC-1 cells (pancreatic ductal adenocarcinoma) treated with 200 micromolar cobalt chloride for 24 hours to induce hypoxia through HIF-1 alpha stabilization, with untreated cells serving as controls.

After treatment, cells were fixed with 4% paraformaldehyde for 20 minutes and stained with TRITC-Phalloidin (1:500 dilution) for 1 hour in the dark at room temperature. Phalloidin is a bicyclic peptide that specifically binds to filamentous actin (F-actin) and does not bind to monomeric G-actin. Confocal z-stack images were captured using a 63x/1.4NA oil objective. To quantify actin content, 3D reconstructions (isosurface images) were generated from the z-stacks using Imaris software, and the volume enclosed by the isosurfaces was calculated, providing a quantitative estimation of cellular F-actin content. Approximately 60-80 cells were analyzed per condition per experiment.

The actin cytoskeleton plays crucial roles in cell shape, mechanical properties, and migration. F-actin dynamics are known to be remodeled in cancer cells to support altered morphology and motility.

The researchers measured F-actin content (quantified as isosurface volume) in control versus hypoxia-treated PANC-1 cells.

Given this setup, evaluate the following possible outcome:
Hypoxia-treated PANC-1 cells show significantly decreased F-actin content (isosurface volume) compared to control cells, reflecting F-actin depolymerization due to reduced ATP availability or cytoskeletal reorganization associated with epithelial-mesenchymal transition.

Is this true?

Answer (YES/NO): YES